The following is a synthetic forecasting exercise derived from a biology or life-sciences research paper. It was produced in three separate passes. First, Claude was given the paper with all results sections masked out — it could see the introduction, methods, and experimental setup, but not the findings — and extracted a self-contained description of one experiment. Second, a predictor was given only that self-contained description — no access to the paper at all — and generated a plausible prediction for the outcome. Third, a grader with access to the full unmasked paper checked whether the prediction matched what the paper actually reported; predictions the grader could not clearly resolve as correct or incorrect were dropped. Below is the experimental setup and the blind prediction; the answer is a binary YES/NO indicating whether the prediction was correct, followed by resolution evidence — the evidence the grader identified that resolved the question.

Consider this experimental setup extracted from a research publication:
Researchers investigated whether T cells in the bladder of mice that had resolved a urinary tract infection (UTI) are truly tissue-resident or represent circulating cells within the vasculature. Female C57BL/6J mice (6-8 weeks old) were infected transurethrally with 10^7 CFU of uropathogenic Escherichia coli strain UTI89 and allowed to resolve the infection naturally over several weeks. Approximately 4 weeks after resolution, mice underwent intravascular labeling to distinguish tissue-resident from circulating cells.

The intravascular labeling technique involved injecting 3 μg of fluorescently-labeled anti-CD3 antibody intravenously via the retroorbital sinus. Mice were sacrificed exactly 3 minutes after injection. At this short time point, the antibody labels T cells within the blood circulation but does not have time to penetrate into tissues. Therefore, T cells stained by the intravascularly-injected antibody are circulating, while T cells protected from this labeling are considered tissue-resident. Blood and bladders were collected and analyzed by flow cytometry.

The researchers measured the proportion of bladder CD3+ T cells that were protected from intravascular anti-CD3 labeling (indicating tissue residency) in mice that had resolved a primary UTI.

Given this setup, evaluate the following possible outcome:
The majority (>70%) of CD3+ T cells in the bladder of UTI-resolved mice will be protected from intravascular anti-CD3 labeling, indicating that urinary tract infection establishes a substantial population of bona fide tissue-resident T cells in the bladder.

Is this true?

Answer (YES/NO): YES